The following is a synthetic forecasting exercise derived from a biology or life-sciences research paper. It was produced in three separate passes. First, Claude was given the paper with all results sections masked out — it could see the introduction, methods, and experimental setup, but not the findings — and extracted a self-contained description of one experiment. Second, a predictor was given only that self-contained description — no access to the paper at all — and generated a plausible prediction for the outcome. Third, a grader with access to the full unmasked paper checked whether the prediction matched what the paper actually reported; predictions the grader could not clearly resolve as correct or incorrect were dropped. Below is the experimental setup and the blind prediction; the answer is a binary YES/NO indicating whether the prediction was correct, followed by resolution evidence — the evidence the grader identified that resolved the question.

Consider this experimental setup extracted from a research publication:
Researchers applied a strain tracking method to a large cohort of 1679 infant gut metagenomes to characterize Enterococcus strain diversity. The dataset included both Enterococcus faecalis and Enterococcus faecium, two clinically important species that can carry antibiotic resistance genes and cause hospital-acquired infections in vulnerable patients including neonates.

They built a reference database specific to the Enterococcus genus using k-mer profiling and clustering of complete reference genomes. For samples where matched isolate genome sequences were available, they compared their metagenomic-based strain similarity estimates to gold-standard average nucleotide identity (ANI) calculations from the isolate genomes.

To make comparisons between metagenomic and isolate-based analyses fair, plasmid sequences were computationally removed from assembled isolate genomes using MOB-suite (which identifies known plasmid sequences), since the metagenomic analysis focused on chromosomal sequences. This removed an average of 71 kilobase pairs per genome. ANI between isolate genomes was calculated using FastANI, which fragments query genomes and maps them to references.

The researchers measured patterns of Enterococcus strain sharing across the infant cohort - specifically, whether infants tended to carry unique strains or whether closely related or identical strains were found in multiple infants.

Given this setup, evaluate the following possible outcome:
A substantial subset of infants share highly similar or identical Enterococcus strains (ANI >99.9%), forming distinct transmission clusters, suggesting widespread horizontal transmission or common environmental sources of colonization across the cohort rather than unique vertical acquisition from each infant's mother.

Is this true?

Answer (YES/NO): YES